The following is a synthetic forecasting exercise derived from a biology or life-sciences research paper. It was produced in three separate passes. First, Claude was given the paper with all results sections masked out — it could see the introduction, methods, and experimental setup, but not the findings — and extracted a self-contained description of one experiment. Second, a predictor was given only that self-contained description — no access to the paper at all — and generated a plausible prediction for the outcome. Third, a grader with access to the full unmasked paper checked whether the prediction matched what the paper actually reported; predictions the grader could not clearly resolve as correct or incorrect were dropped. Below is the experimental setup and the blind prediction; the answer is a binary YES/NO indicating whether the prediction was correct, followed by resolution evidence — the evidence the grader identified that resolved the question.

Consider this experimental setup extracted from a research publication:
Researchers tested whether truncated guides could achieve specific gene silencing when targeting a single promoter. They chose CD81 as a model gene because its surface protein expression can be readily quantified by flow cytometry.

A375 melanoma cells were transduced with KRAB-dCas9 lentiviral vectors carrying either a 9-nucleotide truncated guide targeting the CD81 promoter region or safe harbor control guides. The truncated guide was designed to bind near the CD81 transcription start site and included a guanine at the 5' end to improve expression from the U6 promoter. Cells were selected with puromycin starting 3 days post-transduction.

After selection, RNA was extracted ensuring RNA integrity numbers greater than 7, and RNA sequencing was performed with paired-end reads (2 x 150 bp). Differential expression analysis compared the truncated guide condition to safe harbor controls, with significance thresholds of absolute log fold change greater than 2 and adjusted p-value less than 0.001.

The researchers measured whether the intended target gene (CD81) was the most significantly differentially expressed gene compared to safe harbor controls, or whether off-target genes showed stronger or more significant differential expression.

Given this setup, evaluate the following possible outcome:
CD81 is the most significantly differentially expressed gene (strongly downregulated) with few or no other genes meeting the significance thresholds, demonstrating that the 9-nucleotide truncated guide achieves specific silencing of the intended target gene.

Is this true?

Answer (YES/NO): NO